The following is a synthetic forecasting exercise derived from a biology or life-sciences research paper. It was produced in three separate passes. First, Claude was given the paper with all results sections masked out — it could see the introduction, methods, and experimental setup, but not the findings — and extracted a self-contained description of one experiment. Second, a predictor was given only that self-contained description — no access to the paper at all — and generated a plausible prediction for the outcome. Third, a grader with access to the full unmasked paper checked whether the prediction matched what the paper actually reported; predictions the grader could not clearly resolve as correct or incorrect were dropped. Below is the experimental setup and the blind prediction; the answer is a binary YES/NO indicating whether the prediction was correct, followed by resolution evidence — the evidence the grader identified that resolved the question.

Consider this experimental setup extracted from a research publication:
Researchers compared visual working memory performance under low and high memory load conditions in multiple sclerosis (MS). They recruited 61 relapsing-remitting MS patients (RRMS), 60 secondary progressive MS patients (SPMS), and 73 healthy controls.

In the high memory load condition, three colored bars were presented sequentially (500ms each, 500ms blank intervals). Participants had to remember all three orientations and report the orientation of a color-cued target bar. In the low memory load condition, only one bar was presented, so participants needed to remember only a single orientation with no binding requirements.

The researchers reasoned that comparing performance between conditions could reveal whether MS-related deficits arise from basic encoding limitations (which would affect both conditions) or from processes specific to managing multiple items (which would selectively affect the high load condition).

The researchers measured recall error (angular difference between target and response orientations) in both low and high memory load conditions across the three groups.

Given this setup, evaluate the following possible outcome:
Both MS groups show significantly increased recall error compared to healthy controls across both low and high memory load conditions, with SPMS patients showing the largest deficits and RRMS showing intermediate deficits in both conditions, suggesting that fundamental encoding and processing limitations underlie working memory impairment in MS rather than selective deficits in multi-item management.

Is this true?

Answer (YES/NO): NO